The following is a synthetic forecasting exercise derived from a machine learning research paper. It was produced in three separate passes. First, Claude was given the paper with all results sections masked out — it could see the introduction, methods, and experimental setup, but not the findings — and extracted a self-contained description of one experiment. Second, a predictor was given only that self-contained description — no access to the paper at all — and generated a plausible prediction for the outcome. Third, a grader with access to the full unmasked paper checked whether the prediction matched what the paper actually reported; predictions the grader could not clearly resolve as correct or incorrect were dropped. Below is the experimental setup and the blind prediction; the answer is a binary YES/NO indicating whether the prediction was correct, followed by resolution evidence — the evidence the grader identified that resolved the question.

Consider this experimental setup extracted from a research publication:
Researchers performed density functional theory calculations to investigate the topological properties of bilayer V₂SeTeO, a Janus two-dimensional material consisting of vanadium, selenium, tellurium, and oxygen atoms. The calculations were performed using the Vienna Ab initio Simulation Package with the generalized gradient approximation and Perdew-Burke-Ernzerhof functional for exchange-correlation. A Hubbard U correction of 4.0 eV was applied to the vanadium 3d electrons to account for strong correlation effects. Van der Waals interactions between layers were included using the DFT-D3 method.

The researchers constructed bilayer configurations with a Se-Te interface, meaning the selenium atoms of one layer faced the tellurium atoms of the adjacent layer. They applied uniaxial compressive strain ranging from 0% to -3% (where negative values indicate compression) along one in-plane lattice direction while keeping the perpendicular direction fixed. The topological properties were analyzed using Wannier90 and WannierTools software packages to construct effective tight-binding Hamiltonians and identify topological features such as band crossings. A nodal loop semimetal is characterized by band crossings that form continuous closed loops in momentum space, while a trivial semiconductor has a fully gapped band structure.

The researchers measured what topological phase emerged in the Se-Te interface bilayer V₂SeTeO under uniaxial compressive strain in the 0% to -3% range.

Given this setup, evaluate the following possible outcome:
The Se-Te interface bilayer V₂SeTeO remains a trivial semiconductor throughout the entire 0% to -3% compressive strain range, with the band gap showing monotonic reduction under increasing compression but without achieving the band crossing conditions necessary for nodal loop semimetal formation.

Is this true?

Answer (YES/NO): NO